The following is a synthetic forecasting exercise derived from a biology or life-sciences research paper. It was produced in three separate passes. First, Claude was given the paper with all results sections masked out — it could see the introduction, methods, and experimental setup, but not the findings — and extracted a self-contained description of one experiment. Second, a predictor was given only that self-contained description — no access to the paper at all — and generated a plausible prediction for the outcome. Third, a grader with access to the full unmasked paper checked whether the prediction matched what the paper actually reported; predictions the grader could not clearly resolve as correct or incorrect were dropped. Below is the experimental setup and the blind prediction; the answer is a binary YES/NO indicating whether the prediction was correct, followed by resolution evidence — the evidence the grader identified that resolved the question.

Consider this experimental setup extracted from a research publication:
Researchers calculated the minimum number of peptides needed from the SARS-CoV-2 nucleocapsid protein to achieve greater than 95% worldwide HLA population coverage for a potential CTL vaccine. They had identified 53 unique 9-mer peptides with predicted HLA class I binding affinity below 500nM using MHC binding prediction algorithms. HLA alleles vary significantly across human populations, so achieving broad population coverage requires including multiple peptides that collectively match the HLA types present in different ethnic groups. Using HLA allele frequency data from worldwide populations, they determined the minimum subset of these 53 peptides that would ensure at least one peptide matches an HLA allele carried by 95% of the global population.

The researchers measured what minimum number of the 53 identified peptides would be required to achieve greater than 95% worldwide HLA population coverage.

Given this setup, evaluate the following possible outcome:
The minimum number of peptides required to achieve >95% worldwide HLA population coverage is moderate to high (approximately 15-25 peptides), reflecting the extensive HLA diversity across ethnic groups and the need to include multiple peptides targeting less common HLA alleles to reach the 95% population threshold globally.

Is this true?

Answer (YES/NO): YES